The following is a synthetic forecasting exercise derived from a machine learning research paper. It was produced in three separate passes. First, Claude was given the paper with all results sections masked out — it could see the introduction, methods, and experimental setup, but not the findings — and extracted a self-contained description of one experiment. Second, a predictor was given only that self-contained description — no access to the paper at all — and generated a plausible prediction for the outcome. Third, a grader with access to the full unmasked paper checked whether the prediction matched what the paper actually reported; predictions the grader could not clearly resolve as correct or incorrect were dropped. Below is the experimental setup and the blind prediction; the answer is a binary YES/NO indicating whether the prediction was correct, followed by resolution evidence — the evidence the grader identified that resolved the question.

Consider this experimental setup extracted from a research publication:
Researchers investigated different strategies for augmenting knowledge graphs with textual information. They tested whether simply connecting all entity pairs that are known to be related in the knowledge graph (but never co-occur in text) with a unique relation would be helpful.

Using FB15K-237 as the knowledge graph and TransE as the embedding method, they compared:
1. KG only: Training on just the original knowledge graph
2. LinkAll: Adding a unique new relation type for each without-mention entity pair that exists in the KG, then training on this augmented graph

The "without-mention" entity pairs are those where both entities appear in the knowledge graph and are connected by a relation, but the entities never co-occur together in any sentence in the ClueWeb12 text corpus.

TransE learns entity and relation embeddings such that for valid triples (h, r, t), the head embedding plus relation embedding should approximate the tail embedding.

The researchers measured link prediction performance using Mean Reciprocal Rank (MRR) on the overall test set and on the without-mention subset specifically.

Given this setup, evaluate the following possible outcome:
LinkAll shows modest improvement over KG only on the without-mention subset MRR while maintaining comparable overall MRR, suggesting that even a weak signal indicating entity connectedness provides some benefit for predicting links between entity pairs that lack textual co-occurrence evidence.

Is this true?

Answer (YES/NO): NO